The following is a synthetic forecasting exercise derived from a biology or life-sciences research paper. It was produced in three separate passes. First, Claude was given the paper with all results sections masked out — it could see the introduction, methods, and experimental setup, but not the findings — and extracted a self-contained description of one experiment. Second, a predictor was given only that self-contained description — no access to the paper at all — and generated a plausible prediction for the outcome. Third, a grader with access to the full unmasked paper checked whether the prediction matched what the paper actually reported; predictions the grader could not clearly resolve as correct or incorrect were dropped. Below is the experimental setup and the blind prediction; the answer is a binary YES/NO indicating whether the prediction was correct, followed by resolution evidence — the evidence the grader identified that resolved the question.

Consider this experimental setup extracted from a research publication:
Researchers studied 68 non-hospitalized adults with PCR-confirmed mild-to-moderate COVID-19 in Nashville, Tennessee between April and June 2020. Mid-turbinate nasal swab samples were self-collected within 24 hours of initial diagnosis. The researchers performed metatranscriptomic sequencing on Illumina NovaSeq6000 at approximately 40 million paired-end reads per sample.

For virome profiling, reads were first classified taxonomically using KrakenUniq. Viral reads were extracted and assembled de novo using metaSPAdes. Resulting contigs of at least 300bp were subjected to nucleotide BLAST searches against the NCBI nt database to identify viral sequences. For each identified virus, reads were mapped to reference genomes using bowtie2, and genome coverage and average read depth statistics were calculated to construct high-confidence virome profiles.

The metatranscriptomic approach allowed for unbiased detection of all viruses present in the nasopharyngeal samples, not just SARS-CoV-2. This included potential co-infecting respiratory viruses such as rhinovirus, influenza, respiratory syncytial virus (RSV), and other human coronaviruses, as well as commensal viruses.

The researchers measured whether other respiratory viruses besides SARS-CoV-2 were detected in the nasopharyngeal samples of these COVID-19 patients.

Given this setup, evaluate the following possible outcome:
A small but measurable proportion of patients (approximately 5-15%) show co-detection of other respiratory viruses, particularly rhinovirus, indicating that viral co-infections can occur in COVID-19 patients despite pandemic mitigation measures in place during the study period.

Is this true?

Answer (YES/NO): YES